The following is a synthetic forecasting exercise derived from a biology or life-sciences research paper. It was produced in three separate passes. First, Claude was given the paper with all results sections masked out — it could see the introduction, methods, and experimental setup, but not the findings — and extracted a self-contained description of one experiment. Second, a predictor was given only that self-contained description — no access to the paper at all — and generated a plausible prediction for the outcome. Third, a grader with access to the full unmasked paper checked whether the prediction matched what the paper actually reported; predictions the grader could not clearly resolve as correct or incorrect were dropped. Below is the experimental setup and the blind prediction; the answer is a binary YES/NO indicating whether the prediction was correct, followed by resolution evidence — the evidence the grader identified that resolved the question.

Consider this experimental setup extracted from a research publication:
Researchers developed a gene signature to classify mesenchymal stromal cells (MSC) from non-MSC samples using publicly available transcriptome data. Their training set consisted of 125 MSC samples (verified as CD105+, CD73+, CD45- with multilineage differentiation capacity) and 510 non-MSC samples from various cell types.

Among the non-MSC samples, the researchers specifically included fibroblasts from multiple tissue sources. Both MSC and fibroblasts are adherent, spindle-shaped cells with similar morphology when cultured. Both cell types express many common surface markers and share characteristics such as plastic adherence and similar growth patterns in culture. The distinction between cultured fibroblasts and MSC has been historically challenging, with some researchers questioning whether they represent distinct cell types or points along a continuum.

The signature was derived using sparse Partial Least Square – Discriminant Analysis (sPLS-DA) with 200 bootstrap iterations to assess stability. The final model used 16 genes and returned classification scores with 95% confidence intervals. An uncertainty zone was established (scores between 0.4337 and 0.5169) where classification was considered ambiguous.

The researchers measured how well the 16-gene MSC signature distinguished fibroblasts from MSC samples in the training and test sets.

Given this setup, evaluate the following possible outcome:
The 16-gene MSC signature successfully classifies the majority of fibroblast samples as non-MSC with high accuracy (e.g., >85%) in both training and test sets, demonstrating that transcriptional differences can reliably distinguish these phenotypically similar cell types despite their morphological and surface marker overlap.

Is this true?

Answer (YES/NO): YES